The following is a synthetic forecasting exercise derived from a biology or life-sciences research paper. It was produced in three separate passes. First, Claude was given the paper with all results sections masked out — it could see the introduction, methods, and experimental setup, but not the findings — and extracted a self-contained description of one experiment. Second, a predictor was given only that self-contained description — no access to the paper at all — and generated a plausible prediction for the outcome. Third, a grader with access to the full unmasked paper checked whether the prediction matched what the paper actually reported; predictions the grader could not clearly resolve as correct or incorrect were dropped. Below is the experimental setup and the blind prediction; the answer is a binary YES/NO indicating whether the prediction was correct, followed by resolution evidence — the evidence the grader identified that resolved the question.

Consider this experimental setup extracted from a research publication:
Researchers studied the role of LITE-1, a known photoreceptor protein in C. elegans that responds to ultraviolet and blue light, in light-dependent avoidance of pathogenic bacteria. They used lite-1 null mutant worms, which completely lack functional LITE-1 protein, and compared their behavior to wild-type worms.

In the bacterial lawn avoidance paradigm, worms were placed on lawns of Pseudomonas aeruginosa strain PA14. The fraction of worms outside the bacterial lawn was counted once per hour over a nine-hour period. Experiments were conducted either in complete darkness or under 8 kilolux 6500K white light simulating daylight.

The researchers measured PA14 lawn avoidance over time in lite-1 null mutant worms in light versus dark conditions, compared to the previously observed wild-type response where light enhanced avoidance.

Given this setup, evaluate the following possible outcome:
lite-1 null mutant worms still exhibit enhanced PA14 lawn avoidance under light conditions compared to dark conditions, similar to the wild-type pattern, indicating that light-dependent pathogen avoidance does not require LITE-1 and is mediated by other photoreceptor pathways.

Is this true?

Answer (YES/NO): NO